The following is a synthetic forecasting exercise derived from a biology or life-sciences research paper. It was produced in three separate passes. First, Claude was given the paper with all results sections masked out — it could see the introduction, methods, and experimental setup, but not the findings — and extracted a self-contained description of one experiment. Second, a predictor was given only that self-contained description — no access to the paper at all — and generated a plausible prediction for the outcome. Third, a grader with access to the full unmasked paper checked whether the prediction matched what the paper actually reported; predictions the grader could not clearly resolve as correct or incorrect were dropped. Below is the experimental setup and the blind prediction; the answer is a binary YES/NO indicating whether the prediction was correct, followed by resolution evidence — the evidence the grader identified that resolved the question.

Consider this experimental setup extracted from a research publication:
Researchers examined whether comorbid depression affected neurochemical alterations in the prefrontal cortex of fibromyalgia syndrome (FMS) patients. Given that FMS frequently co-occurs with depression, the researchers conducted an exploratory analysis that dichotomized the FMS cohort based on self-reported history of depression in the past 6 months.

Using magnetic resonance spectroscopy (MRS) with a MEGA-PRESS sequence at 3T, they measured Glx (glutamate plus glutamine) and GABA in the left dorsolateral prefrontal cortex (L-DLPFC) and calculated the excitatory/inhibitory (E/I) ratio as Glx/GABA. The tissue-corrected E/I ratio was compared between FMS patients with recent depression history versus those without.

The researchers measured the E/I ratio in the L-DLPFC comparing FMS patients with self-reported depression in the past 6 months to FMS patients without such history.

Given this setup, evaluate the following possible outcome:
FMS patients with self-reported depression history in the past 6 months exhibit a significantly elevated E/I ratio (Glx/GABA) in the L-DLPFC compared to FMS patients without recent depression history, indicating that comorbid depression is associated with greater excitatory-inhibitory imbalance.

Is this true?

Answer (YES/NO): NO